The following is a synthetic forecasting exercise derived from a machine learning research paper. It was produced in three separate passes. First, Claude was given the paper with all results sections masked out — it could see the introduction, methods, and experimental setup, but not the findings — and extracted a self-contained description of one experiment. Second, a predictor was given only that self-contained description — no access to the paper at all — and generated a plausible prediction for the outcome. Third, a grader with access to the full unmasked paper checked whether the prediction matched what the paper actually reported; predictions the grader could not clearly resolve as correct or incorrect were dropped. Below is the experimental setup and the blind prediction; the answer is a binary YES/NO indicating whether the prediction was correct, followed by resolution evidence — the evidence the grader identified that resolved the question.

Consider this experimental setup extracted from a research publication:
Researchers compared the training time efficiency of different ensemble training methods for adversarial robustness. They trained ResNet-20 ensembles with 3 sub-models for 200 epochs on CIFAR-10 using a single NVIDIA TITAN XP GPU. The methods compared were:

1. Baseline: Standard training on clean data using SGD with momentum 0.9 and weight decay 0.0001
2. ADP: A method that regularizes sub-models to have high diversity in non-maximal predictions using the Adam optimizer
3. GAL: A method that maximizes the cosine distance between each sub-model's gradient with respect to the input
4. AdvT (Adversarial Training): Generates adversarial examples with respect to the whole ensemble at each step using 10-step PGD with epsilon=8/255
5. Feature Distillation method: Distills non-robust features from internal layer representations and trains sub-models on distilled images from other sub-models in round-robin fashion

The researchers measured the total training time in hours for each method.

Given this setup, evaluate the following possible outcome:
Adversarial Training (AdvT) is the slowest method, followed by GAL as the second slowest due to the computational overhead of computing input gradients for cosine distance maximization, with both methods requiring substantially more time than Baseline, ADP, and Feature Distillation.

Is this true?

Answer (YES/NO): NO